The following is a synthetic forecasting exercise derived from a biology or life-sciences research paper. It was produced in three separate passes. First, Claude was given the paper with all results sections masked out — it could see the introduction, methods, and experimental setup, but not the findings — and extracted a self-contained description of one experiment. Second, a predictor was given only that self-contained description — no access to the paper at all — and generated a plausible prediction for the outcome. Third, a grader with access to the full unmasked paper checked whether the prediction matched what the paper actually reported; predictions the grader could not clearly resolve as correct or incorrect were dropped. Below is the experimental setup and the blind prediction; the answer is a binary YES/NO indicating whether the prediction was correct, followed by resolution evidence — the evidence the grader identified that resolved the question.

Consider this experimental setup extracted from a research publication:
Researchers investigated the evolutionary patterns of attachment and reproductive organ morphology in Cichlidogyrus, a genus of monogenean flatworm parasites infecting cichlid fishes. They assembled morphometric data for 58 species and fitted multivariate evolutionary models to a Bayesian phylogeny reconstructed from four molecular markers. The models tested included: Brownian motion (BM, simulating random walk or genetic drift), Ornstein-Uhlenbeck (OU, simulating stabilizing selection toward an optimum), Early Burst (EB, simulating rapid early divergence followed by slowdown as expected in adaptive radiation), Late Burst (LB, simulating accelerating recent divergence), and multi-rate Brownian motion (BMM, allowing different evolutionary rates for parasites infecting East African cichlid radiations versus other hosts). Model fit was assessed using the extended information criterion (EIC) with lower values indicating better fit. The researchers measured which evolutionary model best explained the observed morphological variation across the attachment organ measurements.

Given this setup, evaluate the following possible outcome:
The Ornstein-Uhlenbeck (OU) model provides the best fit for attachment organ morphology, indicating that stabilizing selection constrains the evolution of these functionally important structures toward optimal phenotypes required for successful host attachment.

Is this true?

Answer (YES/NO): NO